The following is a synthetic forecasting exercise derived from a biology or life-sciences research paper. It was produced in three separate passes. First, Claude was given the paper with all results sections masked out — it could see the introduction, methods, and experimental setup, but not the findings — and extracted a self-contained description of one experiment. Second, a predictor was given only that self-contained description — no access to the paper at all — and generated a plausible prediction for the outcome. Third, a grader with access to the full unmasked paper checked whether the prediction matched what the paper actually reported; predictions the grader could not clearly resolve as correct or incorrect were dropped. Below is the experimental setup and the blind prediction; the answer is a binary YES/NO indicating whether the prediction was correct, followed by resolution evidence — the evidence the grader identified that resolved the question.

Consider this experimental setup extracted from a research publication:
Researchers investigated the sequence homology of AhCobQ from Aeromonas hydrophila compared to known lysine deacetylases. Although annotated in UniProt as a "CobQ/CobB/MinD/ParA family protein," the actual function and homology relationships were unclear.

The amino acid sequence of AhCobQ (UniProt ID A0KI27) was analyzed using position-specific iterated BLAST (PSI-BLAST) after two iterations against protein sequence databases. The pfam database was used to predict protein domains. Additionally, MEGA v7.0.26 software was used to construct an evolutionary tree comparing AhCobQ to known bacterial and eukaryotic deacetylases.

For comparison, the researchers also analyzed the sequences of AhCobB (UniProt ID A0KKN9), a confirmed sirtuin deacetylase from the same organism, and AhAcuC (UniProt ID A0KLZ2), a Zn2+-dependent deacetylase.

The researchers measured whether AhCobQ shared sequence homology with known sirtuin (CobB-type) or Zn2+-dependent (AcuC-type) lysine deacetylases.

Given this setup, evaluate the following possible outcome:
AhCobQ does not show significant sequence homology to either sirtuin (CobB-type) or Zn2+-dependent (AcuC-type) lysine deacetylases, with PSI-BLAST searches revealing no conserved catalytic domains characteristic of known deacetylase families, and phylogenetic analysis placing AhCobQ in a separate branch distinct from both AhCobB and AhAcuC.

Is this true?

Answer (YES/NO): YES